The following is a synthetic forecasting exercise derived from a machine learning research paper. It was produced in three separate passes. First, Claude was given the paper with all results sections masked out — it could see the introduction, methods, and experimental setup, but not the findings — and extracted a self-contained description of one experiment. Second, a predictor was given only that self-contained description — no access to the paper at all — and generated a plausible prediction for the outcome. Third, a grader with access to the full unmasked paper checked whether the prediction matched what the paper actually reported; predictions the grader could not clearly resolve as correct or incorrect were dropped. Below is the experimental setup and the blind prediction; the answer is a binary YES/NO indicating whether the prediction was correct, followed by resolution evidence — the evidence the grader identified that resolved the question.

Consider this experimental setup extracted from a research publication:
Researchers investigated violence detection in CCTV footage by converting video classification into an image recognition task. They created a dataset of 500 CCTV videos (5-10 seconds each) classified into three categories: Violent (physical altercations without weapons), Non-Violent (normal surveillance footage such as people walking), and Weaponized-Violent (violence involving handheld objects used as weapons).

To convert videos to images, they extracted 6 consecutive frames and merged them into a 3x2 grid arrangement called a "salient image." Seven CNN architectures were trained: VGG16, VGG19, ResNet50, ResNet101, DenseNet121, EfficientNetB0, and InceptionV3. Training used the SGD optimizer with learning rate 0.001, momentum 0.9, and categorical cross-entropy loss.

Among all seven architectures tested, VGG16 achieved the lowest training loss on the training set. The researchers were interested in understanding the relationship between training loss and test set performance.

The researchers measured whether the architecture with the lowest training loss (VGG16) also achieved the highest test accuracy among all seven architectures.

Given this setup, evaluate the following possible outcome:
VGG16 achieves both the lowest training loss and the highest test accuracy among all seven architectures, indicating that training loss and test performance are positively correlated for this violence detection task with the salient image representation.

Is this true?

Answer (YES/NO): NO